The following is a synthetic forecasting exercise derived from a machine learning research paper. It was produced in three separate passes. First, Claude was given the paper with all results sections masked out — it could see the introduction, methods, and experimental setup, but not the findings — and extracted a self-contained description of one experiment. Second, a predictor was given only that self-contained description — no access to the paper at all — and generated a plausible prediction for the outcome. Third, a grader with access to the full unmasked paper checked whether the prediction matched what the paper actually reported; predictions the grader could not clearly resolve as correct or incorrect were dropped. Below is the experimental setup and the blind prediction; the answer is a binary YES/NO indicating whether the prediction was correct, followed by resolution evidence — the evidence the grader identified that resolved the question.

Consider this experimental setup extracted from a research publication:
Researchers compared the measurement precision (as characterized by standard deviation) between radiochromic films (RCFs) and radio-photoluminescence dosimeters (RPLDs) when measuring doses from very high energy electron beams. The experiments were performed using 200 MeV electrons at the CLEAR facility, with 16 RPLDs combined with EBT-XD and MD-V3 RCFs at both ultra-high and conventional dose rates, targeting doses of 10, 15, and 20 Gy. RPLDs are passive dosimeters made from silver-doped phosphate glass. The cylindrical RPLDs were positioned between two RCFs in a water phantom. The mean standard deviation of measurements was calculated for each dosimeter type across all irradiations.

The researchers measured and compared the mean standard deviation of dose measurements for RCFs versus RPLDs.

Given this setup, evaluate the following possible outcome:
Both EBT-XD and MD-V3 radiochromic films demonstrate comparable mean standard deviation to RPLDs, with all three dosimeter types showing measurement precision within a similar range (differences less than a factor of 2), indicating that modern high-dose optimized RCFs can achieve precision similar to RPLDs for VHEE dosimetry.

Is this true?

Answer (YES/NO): NO